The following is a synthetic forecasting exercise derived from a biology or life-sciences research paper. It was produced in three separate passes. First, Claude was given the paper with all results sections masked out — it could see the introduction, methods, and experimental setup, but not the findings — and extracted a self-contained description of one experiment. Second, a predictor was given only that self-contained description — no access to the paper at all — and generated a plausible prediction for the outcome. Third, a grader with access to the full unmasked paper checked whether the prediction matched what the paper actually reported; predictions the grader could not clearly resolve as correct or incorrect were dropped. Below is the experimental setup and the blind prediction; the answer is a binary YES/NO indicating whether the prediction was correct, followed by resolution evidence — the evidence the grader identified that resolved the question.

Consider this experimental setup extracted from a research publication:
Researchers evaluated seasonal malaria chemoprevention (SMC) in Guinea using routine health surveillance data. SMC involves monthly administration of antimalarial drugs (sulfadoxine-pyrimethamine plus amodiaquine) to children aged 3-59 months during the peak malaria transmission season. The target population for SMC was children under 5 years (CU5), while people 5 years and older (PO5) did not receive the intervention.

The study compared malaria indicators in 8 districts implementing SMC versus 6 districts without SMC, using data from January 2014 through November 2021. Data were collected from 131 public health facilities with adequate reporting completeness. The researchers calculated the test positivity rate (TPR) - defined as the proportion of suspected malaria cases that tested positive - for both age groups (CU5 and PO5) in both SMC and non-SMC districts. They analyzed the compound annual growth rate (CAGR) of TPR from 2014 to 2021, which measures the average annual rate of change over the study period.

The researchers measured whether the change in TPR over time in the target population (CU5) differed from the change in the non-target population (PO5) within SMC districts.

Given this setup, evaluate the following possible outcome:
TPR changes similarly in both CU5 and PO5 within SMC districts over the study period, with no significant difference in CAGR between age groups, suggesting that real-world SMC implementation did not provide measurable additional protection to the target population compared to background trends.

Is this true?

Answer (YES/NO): NO